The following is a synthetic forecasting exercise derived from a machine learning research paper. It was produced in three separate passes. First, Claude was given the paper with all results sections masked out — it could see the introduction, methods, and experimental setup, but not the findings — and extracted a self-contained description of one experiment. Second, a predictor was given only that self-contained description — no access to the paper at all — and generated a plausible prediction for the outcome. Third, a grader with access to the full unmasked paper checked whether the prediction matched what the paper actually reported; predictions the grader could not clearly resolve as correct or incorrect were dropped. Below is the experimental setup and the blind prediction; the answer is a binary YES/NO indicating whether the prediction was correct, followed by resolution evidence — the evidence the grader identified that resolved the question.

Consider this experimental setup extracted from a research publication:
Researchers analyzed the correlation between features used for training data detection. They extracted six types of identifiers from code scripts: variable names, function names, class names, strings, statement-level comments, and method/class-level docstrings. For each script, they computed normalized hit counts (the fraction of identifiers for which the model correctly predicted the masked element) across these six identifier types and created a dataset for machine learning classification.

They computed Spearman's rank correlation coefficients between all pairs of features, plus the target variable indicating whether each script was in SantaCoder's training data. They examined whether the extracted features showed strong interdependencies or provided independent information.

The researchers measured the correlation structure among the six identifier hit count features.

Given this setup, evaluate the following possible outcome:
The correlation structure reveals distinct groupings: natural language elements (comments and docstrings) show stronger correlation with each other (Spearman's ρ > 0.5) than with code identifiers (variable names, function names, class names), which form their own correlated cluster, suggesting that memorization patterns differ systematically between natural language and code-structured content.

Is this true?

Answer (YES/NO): NO